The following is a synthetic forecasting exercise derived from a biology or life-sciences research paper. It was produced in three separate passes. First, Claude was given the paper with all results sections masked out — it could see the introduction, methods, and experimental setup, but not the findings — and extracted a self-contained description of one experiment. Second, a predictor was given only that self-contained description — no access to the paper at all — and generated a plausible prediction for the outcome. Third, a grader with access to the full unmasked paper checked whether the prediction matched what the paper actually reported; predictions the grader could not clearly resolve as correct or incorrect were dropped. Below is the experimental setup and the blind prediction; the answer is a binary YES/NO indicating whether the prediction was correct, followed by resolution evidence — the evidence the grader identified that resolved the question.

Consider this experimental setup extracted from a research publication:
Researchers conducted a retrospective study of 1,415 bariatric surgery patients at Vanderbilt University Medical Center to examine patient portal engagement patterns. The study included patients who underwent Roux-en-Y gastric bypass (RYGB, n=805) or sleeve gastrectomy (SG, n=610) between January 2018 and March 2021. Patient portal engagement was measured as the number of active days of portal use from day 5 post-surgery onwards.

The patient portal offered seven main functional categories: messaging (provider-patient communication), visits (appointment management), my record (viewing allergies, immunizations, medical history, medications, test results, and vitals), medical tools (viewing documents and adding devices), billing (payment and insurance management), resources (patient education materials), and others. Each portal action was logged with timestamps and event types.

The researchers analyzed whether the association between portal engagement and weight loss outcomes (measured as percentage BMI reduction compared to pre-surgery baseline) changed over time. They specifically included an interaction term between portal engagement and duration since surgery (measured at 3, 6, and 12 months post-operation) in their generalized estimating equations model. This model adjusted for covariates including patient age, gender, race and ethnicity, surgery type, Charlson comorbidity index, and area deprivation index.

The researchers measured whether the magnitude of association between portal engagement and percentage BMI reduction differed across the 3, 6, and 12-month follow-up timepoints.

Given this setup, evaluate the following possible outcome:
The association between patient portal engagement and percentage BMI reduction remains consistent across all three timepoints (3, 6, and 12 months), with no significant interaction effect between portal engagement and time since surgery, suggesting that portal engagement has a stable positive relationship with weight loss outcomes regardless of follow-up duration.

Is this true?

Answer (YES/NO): NO